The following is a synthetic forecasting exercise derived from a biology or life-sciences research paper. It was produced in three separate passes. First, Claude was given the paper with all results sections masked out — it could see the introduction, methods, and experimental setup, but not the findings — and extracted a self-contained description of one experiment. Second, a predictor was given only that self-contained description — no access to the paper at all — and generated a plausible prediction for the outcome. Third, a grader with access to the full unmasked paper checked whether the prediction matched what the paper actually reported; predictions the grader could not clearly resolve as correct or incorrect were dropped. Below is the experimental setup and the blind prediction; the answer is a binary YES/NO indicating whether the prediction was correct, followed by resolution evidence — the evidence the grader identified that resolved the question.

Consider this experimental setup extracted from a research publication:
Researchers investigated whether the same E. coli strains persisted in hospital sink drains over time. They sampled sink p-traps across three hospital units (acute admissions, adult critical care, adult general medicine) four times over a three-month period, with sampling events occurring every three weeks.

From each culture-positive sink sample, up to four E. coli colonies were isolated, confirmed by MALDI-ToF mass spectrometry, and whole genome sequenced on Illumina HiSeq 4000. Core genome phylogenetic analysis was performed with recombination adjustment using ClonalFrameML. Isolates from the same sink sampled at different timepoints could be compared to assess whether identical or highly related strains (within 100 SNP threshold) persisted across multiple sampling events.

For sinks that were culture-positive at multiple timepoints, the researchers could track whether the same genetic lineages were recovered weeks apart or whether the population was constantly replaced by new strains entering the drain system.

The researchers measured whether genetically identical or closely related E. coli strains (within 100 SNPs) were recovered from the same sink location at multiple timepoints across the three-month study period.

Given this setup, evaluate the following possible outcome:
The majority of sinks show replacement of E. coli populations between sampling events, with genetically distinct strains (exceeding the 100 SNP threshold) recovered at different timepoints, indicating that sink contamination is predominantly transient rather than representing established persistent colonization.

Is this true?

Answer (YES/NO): NO